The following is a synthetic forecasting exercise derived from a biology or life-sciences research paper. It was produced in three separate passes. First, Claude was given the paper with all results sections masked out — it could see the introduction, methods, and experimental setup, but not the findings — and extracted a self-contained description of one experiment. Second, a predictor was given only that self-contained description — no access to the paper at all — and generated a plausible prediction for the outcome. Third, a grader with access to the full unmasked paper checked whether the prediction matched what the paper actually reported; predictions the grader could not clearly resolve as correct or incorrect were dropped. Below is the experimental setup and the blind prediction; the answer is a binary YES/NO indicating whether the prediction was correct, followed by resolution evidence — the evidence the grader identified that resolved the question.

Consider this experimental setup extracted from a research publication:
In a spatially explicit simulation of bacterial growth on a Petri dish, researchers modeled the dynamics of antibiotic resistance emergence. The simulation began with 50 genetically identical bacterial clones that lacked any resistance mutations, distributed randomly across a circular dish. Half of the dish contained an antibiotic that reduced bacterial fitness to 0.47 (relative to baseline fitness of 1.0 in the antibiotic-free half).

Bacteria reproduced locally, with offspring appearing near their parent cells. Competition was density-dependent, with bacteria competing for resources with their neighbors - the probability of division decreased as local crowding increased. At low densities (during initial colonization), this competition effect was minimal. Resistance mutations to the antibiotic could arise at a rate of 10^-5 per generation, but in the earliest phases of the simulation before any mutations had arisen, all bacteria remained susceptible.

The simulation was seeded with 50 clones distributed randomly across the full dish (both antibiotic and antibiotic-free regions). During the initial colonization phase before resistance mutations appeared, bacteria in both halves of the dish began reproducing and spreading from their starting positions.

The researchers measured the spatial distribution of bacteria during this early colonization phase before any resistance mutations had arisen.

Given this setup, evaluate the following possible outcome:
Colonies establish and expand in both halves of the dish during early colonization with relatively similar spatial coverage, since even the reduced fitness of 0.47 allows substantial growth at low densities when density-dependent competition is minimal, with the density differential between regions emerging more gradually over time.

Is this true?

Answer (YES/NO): NO